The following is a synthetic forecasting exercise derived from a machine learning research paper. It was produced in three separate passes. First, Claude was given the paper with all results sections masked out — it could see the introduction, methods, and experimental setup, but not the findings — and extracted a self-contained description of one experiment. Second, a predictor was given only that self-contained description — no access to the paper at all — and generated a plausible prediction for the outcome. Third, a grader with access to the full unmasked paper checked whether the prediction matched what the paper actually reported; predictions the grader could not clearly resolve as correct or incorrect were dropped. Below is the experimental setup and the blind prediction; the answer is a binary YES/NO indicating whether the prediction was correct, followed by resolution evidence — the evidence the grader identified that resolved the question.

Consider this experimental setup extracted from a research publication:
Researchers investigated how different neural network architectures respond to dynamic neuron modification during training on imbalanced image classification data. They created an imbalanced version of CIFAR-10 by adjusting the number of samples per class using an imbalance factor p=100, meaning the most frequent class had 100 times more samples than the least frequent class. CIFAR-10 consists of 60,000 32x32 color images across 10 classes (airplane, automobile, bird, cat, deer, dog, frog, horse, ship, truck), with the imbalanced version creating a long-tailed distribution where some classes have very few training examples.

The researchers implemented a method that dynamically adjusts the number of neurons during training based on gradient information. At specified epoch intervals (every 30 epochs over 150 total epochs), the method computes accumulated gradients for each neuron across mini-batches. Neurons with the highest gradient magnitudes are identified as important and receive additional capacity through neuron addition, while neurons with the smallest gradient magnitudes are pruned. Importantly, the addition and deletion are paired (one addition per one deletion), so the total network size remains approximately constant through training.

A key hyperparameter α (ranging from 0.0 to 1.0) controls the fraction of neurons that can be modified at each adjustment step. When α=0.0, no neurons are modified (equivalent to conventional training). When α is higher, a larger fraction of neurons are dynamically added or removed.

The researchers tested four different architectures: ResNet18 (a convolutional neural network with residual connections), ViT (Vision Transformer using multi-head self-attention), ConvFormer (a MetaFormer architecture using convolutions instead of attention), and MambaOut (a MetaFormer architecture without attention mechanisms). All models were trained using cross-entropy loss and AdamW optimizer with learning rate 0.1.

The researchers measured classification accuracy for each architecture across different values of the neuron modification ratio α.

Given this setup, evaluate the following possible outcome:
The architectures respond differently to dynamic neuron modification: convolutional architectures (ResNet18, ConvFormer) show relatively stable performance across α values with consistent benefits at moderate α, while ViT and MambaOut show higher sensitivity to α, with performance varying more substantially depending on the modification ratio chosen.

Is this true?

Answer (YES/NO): YES